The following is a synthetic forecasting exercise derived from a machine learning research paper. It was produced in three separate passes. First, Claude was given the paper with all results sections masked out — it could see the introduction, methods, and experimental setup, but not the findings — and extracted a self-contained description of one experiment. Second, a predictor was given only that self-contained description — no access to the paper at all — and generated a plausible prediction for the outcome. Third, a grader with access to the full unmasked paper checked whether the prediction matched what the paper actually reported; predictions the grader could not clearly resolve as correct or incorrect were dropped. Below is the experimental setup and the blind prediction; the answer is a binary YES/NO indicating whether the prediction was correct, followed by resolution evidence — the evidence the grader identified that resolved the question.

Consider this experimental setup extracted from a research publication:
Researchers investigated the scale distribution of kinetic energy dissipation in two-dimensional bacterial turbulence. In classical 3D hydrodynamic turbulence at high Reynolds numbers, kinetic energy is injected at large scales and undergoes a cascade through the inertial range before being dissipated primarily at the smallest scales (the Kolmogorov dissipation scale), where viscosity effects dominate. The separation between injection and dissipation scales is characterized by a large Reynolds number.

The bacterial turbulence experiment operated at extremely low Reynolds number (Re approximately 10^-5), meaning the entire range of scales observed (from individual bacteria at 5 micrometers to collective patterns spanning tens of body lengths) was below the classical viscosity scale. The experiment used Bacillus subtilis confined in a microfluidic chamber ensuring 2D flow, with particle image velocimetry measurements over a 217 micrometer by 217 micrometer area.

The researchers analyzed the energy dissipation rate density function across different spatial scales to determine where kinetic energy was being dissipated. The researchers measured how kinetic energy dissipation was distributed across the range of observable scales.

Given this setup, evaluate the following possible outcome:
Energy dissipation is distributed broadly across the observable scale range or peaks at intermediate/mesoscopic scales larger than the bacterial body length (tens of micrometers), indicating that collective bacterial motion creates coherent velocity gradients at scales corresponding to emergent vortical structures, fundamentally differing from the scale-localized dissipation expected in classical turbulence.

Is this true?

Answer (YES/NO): YES